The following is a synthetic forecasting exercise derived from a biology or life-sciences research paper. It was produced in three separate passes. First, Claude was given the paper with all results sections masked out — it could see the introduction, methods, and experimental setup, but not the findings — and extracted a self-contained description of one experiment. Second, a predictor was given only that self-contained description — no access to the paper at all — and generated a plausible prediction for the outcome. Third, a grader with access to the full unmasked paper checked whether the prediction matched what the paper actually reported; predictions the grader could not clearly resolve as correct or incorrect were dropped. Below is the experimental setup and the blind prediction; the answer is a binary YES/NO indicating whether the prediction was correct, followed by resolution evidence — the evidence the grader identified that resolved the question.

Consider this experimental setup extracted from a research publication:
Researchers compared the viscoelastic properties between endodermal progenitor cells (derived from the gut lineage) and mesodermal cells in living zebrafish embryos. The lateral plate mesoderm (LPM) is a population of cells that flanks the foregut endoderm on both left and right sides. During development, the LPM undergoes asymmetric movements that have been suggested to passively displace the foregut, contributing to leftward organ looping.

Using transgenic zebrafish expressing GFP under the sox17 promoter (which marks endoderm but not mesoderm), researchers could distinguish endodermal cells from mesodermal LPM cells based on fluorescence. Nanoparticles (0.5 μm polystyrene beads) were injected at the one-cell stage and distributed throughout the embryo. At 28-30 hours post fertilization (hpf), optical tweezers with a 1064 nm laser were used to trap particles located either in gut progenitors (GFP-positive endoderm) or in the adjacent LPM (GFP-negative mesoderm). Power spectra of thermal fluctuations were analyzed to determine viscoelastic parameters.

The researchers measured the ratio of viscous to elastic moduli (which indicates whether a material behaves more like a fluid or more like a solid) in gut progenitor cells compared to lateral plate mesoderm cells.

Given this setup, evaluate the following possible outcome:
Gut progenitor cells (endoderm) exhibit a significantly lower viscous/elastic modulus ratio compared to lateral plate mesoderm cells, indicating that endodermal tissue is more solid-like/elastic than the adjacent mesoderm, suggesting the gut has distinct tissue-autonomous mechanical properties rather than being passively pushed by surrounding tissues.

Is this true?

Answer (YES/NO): YES